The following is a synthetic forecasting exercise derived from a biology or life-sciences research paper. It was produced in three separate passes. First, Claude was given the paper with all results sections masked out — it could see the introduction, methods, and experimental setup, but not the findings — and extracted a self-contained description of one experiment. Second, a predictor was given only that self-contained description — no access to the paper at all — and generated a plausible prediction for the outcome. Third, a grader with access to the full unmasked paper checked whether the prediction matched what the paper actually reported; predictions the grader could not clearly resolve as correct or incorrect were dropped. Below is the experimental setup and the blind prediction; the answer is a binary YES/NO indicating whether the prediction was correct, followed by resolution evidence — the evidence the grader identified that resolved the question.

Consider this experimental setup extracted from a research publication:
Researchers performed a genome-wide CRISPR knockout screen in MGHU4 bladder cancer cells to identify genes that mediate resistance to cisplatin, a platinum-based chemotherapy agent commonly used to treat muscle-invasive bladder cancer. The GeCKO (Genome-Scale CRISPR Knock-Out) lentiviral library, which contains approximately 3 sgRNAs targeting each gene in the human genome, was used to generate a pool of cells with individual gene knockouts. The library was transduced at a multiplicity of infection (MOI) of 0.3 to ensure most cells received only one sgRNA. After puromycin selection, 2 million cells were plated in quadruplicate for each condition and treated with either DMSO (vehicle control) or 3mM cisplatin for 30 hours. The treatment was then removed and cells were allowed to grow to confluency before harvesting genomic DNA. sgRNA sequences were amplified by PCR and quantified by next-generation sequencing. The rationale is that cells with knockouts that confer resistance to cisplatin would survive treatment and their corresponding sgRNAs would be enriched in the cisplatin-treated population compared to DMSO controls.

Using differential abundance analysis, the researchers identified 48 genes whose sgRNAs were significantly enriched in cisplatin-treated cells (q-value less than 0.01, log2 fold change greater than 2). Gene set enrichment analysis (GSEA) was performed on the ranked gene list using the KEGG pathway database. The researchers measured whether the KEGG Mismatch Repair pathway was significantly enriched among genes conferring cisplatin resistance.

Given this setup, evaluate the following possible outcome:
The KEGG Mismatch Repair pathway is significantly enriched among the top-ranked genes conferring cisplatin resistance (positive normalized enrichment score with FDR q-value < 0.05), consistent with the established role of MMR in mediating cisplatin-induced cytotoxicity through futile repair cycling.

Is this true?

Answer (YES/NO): YES